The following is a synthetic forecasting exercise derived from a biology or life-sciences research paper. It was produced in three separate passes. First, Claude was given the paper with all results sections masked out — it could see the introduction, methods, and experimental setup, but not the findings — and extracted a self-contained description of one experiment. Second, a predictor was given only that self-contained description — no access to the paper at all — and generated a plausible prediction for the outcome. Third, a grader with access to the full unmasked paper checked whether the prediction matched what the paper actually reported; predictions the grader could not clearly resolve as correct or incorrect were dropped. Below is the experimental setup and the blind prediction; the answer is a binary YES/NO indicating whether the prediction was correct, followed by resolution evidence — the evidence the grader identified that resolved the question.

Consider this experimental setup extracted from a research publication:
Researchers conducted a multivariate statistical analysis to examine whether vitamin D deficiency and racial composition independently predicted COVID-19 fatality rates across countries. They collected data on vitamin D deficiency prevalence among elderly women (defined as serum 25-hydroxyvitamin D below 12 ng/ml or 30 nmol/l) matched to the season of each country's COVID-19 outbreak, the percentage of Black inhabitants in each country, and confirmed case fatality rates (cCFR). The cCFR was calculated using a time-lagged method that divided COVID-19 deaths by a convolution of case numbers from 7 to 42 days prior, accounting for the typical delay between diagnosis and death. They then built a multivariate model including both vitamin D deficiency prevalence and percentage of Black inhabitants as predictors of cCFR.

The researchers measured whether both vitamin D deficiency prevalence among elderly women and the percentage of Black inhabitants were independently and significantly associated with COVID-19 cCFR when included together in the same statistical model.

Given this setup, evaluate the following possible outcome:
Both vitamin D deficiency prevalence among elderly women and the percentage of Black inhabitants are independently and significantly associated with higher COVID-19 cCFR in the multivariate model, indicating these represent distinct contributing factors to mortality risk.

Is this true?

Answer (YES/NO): YES